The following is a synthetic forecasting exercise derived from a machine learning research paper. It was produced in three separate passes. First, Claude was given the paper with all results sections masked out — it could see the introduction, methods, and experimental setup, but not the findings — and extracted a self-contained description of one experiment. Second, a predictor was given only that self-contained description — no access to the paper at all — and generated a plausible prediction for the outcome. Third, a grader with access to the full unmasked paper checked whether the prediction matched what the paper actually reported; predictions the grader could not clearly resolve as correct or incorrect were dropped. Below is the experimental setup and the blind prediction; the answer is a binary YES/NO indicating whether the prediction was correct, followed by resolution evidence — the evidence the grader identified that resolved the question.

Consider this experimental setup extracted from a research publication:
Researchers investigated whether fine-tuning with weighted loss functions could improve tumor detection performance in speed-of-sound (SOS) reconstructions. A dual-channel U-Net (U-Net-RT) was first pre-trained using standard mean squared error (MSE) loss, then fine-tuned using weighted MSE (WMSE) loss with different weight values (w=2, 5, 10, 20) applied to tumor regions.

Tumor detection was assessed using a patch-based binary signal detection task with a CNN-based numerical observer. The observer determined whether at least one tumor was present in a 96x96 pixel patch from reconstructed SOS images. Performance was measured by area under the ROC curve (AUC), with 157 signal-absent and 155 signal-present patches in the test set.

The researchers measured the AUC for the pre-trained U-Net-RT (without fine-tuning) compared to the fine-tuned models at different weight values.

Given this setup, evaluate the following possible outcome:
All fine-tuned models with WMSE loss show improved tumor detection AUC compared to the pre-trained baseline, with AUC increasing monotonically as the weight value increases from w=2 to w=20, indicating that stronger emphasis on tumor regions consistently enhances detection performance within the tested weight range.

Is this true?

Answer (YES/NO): NO